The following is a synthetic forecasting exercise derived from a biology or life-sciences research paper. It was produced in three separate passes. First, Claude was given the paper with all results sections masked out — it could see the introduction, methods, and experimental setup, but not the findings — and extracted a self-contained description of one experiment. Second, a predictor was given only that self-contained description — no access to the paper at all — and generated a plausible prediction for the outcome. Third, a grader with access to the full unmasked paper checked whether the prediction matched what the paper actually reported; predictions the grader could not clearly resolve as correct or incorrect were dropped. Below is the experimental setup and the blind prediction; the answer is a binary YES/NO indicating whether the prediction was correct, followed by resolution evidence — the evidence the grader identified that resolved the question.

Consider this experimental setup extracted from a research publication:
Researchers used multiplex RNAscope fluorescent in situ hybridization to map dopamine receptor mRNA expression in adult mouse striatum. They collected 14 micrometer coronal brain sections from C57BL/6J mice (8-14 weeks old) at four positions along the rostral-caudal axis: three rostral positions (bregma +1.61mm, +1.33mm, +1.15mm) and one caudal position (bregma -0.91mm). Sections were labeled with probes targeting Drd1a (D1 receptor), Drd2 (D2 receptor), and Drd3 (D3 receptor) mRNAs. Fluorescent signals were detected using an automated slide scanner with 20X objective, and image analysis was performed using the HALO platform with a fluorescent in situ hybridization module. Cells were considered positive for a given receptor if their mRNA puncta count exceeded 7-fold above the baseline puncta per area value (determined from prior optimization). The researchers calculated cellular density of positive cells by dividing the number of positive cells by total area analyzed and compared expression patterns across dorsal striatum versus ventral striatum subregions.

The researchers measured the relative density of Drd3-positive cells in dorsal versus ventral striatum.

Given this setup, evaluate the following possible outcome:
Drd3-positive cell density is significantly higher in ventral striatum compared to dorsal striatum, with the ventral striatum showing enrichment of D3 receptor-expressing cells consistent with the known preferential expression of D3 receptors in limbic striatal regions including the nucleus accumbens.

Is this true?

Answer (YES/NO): NO